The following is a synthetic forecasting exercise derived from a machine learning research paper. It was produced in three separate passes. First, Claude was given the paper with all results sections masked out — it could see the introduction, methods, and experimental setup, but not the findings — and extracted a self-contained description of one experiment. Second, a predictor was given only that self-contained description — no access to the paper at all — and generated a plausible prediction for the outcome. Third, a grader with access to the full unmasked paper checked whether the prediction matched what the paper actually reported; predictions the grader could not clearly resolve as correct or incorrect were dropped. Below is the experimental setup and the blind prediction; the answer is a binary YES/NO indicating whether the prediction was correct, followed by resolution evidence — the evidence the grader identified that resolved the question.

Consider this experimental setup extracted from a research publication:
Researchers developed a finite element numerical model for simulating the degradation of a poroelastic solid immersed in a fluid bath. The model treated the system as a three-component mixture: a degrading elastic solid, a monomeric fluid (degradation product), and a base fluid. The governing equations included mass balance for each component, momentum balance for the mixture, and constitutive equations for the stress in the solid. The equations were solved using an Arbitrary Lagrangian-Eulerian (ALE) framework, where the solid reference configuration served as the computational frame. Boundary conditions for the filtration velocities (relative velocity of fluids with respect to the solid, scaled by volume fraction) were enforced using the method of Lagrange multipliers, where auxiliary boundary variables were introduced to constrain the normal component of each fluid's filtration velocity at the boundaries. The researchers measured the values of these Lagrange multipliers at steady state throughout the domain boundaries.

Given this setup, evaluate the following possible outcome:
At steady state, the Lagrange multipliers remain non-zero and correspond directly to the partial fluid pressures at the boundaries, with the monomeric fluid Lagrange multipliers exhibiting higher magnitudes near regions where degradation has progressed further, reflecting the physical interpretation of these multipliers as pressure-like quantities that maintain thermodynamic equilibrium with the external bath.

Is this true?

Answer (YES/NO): NO